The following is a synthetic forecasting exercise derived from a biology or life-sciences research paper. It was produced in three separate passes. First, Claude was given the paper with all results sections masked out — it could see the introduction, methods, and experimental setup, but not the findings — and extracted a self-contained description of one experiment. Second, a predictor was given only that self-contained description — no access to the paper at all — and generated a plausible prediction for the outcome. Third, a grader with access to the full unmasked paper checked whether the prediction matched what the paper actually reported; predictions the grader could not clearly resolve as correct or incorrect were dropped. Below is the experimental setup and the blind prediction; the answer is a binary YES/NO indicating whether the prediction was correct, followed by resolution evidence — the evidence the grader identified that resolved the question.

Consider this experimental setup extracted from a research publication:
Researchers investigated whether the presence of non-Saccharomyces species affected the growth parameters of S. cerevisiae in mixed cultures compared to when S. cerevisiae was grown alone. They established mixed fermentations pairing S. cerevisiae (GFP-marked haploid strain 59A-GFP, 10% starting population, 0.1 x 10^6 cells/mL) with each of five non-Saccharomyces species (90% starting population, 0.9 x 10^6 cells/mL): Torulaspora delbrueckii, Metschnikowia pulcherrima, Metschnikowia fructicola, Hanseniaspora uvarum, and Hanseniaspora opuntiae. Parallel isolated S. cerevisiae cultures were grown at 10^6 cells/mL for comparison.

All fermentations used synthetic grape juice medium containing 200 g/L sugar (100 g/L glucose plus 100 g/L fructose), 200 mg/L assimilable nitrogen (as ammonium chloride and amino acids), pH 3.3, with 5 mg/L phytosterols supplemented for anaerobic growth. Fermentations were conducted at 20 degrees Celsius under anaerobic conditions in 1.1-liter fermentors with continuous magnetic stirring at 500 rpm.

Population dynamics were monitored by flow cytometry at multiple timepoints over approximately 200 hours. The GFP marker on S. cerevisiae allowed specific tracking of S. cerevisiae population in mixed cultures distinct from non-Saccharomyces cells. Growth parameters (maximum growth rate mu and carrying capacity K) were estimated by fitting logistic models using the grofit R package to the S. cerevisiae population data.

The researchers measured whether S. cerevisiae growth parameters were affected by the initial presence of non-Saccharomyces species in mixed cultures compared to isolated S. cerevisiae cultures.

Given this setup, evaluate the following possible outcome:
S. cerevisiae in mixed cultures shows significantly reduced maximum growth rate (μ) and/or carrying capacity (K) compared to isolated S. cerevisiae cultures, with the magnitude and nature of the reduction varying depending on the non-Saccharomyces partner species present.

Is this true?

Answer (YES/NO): NO